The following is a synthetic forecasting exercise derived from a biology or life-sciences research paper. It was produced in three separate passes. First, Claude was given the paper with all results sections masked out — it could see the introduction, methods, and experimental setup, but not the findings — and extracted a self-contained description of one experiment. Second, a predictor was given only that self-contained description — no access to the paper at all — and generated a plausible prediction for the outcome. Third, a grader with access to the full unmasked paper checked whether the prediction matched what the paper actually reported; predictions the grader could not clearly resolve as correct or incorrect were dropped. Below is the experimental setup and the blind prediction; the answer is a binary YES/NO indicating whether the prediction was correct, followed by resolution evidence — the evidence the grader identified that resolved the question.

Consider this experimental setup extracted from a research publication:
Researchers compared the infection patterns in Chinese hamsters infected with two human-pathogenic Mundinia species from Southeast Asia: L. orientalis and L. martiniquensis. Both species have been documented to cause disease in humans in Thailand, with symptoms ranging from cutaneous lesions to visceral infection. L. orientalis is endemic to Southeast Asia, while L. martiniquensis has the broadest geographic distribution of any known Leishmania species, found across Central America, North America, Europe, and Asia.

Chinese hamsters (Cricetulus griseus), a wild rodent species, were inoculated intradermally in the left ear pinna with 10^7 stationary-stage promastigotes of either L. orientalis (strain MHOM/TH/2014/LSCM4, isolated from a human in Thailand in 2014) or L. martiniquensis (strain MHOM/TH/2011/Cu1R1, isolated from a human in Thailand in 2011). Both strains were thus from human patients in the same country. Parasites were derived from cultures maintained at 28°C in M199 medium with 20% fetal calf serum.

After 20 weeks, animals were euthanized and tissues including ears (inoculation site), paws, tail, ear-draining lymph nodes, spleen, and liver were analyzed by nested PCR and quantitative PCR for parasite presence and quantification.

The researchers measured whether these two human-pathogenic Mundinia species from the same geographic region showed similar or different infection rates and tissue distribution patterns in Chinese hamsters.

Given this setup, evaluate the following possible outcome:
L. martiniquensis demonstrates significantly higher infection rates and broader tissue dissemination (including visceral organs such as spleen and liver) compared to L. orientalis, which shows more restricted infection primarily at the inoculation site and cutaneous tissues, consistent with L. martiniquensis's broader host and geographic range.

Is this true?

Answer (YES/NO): NO